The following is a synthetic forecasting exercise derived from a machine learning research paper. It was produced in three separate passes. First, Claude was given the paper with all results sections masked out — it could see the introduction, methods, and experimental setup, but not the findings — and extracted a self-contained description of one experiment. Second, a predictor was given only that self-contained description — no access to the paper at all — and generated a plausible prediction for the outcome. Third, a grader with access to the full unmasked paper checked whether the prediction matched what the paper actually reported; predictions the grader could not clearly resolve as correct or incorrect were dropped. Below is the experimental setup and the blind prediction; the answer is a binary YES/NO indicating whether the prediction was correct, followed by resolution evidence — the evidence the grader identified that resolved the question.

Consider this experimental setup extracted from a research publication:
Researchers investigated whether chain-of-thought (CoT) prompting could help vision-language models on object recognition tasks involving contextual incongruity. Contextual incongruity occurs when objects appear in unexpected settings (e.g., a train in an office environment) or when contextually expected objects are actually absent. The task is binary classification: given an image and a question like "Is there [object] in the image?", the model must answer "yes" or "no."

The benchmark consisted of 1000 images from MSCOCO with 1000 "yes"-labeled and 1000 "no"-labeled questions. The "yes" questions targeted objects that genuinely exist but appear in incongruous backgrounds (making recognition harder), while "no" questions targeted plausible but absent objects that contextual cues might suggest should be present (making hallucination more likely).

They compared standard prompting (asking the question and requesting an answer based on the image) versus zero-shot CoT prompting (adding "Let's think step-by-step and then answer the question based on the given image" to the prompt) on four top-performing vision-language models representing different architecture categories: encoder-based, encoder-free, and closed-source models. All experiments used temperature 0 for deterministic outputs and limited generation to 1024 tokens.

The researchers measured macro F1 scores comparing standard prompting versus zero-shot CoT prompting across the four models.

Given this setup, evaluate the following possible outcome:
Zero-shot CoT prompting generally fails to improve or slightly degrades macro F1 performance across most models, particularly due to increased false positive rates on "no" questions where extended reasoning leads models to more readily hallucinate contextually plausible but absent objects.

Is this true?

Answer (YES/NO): NO